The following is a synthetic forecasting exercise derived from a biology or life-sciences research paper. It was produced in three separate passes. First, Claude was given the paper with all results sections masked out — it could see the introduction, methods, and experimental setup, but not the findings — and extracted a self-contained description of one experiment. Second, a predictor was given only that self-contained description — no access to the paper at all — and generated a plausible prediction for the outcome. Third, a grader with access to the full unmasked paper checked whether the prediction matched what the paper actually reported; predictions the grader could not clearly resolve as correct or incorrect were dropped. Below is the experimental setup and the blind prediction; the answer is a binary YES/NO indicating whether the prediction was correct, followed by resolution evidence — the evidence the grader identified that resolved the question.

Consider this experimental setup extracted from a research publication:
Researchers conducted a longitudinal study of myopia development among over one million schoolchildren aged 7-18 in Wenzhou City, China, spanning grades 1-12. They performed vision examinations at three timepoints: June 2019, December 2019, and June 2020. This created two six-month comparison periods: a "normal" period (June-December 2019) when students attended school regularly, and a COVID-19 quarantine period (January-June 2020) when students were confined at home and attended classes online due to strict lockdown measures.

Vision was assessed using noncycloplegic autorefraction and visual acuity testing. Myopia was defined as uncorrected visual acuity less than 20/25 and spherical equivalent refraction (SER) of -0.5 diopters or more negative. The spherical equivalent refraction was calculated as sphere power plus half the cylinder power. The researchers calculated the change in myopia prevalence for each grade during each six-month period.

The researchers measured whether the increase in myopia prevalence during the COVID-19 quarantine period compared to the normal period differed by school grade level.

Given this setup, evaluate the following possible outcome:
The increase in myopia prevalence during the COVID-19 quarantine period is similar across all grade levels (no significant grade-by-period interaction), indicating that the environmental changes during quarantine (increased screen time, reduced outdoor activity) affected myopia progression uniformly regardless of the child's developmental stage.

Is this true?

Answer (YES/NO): NO